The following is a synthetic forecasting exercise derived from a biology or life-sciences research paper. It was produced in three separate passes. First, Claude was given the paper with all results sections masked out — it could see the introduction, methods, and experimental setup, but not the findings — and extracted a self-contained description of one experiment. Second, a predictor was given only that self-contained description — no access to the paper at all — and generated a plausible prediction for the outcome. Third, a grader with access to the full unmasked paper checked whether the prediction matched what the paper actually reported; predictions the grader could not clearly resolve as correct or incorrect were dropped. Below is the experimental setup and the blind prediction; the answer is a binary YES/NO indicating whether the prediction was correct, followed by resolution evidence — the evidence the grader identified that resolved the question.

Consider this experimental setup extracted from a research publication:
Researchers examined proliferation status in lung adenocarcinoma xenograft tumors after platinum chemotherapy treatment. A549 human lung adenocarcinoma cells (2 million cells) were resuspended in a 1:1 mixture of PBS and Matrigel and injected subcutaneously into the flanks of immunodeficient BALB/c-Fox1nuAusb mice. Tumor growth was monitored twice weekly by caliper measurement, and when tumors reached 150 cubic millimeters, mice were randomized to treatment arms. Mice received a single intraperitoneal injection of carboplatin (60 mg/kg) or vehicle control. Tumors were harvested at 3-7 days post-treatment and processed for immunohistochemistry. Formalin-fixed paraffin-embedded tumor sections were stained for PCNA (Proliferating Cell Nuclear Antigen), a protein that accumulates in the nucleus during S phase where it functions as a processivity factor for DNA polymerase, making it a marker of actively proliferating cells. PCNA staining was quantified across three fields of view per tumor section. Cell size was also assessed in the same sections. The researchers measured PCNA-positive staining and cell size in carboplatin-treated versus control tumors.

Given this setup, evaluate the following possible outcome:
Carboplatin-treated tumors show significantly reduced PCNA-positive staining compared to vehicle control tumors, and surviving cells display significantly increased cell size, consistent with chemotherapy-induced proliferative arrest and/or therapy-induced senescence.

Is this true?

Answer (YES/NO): YES